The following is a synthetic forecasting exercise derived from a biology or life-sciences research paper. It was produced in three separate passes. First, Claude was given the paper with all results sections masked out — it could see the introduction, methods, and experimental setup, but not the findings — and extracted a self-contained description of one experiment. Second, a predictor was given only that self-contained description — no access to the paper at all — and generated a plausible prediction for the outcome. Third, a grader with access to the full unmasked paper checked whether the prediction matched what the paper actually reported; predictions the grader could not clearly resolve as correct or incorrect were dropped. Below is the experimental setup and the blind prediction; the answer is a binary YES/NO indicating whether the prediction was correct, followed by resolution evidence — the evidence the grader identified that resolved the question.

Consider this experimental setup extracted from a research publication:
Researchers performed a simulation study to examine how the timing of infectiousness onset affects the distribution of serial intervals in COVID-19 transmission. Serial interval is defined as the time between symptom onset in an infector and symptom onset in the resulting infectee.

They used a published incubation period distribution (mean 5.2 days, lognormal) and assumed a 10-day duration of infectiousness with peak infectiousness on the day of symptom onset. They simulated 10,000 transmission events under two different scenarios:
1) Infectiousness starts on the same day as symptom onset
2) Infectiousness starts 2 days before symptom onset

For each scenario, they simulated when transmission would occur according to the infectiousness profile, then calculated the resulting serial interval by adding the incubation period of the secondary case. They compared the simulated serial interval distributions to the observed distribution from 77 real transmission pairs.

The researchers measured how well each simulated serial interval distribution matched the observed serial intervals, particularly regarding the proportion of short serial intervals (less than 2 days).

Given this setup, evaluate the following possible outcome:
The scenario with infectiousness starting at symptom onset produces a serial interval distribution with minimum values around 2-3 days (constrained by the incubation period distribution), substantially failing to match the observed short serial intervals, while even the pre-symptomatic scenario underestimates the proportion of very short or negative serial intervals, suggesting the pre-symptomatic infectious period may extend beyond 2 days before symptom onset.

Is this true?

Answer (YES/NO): NO